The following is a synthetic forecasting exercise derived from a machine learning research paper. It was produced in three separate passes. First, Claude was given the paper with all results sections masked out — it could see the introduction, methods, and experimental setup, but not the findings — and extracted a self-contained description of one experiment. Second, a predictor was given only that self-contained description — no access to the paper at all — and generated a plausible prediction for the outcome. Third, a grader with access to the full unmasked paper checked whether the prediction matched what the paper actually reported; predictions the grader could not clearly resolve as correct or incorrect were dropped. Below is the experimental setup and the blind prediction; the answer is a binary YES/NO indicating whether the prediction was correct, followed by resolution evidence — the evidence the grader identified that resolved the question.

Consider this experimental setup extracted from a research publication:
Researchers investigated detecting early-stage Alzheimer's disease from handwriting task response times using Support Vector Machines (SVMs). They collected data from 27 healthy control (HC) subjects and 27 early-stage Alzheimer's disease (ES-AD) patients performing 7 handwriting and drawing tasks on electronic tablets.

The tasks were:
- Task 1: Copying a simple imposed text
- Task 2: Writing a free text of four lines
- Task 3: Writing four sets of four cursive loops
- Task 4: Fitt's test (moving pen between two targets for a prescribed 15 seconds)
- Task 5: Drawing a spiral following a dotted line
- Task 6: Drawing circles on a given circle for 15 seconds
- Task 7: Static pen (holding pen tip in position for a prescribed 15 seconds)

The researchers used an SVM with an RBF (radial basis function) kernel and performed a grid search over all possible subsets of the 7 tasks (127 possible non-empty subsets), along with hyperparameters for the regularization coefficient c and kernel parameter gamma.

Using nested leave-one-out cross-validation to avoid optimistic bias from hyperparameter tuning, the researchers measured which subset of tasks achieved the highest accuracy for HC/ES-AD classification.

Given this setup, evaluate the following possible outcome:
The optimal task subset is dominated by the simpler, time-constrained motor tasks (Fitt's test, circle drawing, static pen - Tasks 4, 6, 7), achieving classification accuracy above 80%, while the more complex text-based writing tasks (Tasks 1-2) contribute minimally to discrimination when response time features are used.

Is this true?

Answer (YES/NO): NO